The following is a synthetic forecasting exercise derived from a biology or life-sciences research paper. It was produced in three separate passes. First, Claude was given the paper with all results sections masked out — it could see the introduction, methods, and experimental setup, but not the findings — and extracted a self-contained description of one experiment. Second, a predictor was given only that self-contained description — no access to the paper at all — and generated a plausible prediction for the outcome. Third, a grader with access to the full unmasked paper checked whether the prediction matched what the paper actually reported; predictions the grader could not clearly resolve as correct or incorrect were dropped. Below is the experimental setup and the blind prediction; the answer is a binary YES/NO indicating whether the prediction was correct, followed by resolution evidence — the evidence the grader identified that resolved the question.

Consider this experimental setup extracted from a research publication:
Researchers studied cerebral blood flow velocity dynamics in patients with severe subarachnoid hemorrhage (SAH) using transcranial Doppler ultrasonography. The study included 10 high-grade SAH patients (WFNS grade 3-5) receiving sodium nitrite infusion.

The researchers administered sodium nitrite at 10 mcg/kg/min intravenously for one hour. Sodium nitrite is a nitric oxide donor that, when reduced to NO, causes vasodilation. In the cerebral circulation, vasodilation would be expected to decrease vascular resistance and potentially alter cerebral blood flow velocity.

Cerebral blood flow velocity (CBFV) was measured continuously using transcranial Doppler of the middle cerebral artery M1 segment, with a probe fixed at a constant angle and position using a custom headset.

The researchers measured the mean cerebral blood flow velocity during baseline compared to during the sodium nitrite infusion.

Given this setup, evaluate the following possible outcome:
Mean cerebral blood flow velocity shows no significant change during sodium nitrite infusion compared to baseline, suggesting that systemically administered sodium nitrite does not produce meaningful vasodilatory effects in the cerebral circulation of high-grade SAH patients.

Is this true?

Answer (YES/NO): YES